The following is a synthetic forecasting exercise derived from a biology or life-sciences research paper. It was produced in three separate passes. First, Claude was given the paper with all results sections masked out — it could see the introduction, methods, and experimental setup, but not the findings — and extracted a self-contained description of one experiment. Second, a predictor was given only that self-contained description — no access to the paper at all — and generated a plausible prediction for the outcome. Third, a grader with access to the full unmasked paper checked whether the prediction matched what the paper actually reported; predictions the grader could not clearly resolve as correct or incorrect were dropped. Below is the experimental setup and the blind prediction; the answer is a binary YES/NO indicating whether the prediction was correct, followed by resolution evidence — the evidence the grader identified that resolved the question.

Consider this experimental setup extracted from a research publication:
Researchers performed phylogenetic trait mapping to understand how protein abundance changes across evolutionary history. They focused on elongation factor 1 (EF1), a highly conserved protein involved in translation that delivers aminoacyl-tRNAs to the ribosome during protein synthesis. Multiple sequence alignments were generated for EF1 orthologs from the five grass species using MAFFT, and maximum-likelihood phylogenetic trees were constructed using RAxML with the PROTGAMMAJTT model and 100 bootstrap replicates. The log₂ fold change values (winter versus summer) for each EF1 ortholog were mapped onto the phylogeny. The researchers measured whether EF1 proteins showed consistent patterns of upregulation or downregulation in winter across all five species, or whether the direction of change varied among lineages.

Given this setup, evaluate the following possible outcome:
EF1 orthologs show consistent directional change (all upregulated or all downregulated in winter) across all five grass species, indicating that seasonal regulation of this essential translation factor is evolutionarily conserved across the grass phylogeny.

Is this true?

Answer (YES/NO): NO